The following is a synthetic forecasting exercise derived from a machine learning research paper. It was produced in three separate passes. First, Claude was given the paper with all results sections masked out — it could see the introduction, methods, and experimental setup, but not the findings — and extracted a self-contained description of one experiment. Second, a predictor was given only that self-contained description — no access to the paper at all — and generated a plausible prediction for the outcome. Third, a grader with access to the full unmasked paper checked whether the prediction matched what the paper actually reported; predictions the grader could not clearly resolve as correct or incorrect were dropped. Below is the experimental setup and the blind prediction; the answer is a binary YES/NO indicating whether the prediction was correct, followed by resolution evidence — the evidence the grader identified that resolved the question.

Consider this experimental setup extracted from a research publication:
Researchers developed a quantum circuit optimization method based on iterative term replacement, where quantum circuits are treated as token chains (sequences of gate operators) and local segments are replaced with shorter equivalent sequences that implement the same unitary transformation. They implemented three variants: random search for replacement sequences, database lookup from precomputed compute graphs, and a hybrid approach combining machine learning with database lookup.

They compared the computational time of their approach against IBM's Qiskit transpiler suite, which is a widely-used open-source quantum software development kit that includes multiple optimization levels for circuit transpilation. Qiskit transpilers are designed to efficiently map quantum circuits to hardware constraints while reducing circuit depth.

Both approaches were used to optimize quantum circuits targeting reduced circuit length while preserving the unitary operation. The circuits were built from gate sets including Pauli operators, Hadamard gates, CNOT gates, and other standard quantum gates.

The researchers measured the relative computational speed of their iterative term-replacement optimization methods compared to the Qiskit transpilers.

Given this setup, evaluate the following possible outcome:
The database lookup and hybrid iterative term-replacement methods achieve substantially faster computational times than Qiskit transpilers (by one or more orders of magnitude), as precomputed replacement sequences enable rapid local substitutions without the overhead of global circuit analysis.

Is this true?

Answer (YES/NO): NO